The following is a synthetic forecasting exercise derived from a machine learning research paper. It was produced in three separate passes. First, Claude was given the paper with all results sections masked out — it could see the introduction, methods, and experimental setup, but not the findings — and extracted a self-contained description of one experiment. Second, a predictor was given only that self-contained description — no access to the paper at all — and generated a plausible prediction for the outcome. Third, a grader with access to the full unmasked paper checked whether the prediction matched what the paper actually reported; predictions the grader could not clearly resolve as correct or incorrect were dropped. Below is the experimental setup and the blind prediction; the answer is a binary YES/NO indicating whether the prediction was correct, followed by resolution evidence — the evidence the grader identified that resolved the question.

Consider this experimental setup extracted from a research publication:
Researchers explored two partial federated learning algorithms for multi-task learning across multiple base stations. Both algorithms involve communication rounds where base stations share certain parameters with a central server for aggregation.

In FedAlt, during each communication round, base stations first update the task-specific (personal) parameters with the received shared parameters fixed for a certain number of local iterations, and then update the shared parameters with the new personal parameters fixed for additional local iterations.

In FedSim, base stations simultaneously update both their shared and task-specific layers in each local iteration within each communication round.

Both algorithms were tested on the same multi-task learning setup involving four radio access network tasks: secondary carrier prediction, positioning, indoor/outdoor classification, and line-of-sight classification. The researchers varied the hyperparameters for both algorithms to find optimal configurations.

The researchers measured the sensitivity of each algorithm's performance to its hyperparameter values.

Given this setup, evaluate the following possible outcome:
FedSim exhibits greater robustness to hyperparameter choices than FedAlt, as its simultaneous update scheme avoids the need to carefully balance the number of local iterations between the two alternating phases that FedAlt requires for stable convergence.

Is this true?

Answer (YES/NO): YES